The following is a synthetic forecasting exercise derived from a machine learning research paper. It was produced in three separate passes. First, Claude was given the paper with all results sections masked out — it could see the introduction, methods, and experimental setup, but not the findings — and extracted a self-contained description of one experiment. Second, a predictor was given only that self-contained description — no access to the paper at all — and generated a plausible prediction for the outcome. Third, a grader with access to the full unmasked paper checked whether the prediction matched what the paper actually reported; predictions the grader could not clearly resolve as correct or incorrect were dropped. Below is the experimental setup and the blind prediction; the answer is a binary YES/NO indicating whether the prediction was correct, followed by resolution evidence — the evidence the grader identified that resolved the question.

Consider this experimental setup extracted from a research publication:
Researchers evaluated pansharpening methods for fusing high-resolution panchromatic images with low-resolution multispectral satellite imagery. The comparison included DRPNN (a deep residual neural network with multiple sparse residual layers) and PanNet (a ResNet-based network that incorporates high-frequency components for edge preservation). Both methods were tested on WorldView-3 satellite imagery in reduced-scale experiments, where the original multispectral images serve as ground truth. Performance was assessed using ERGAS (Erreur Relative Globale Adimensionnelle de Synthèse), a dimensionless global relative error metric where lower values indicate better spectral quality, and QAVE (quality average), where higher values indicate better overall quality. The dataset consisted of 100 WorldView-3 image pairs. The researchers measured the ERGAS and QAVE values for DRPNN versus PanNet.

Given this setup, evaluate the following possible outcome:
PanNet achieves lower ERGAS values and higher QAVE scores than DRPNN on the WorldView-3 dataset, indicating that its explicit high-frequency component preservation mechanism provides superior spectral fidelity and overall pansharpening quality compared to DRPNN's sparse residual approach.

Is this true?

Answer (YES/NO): YES